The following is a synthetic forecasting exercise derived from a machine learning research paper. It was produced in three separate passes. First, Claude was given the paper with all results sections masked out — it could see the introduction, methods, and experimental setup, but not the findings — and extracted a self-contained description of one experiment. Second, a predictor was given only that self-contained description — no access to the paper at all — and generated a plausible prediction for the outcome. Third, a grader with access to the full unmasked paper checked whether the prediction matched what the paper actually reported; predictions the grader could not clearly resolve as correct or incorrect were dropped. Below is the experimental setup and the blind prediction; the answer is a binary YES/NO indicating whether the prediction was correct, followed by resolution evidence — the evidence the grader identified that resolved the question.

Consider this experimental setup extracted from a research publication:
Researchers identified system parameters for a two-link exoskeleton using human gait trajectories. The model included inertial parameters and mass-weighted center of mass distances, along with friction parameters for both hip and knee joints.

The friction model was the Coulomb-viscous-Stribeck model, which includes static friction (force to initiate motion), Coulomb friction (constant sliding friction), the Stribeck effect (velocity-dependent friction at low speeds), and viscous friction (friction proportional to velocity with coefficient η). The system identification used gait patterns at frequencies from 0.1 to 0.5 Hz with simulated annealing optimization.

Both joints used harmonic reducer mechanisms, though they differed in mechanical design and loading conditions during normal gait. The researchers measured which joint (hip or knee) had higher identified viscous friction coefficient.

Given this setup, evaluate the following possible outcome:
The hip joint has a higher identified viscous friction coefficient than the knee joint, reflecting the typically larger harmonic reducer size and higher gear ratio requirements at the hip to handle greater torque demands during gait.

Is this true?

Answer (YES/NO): NO